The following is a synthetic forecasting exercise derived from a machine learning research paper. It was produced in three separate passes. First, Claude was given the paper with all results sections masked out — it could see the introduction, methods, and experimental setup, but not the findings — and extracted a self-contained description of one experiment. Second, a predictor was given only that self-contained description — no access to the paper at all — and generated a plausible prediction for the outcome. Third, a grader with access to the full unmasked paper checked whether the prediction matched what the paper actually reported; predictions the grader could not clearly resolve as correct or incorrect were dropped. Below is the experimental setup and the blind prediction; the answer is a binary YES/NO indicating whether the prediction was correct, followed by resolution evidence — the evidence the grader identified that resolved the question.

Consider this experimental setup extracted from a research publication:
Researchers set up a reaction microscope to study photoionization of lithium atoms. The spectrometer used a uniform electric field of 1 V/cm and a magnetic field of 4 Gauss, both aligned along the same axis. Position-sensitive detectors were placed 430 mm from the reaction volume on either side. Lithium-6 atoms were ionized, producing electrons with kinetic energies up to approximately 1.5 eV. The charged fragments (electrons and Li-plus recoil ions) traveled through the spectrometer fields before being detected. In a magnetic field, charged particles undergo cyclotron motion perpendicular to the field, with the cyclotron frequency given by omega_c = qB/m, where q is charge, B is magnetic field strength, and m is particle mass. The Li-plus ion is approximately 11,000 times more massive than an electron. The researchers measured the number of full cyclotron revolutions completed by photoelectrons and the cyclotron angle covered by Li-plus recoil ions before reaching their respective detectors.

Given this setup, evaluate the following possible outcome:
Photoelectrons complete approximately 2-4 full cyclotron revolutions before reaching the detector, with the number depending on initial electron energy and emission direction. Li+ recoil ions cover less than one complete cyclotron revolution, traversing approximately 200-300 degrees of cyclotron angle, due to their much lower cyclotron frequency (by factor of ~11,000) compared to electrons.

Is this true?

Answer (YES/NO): NO